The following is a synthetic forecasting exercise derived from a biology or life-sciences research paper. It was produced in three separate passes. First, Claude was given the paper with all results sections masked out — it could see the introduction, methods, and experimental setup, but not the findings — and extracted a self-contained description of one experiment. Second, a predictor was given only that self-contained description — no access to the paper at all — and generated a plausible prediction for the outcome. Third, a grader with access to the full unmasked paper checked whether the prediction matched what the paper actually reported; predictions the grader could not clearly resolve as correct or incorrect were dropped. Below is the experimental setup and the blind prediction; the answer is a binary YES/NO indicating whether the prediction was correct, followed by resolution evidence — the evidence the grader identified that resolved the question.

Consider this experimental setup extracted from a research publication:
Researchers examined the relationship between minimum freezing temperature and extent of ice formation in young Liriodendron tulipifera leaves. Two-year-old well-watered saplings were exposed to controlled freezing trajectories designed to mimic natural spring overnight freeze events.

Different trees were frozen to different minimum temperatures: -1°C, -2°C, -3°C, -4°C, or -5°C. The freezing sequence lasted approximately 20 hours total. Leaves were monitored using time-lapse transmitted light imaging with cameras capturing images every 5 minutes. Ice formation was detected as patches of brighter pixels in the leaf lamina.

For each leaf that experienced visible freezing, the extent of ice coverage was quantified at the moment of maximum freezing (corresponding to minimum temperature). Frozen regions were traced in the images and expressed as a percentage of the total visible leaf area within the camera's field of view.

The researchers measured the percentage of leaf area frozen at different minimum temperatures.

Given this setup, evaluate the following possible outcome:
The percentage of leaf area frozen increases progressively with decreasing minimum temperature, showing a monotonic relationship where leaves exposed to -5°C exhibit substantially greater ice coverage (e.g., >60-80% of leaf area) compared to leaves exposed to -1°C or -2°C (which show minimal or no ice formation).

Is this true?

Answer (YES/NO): NO